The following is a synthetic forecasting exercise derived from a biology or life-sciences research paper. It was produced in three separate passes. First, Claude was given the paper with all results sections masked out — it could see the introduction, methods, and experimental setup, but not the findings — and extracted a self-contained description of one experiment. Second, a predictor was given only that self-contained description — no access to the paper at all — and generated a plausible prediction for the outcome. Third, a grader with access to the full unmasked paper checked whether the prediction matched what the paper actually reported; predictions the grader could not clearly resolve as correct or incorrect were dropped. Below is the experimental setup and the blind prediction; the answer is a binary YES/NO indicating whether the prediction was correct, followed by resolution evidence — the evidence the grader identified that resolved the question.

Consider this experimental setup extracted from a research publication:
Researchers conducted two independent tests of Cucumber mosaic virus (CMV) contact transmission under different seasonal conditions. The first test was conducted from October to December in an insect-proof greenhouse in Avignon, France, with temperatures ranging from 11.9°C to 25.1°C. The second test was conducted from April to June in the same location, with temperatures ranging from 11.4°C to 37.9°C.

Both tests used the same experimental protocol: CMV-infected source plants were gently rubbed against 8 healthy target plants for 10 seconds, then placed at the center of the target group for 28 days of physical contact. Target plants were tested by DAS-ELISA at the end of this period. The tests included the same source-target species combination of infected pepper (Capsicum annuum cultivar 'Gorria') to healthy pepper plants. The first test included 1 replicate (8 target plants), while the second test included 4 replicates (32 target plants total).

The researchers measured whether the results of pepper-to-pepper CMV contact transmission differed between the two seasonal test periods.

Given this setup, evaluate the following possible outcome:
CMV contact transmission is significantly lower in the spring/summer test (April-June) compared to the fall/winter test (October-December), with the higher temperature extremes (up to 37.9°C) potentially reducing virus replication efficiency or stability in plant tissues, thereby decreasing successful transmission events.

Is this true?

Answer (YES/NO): NO